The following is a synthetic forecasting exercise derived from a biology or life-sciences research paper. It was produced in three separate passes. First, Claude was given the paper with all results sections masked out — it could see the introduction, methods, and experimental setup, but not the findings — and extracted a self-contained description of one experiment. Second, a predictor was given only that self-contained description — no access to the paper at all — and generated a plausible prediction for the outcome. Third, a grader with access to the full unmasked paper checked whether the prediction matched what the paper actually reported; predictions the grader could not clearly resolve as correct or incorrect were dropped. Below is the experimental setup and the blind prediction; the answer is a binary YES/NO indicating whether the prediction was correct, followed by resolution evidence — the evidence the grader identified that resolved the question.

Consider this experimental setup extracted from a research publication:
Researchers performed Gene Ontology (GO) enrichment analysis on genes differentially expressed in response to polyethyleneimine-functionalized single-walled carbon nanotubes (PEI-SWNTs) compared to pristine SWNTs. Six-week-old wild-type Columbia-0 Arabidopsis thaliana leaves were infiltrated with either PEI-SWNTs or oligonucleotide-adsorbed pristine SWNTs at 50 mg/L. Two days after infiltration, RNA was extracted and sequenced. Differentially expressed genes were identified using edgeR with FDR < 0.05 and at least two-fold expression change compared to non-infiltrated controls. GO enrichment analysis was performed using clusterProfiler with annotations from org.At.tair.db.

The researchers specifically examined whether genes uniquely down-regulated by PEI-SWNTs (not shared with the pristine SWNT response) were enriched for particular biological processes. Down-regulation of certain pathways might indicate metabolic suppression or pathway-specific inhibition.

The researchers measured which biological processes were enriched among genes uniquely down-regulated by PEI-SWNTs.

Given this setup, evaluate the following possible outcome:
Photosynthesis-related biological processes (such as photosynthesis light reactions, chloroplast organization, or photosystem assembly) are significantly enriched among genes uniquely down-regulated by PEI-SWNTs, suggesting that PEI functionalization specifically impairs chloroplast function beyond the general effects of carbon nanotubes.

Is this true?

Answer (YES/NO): NO